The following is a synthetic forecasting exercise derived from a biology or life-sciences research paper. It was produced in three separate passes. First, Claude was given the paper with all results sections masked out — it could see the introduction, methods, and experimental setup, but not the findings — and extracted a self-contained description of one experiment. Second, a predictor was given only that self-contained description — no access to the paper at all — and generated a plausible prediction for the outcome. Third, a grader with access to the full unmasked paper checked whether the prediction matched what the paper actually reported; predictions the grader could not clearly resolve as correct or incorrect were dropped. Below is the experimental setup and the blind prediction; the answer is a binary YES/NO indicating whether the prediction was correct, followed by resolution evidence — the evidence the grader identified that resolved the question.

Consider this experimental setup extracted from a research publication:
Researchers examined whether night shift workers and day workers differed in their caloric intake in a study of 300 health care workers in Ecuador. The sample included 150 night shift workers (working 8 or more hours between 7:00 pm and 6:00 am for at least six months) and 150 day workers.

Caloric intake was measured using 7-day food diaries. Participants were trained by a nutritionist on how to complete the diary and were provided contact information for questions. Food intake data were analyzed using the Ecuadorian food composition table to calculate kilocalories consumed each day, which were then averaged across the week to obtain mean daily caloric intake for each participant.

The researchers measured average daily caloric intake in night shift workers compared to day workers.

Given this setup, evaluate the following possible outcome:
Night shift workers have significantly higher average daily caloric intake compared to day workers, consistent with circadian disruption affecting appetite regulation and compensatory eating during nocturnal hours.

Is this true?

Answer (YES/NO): YES